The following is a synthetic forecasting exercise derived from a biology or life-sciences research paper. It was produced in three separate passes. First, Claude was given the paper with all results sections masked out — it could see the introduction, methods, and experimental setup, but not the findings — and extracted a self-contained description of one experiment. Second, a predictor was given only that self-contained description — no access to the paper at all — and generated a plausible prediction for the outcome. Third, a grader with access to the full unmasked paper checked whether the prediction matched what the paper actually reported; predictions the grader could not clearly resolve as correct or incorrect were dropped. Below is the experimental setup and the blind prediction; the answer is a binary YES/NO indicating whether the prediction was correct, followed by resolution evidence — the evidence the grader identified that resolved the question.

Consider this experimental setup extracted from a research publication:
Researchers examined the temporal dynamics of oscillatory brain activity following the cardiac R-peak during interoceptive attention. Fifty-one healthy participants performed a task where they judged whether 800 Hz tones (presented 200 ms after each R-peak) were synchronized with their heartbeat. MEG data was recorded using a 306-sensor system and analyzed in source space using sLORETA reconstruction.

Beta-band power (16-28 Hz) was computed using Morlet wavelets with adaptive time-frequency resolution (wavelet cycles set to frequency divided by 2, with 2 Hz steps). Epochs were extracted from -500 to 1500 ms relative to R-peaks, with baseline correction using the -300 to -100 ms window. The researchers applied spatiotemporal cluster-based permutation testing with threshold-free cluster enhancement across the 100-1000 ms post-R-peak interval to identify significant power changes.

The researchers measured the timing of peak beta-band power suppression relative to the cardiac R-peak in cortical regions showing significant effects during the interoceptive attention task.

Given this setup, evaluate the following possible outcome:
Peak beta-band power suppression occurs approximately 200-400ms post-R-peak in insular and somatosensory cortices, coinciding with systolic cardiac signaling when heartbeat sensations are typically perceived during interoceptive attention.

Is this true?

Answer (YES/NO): NO